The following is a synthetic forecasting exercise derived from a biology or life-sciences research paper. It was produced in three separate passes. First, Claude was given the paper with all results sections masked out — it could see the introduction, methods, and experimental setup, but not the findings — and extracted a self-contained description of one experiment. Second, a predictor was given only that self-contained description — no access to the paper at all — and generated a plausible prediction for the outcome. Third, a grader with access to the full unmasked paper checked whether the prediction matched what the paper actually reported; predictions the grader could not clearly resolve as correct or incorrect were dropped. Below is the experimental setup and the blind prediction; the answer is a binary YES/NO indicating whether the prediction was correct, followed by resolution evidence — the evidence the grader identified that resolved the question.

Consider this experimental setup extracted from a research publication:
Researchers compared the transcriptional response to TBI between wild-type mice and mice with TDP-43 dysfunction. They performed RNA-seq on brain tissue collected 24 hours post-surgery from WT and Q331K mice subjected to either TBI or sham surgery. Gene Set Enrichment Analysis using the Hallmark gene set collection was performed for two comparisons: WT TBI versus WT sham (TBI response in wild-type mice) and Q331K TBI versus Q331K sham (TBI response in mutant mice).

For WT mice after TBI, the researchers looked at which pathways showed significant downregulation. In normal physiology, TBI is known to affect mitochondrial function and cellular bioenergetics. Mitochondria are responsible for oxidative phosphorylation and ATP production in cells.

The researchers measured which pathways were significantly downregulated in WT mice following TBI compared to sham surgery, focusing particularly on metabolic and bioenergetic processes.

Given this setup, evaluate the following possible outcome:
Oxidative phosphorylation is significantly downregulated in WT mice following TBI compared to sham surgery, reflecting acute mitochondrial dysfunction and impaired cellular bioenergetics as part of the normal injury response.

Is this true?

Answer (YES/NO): YES